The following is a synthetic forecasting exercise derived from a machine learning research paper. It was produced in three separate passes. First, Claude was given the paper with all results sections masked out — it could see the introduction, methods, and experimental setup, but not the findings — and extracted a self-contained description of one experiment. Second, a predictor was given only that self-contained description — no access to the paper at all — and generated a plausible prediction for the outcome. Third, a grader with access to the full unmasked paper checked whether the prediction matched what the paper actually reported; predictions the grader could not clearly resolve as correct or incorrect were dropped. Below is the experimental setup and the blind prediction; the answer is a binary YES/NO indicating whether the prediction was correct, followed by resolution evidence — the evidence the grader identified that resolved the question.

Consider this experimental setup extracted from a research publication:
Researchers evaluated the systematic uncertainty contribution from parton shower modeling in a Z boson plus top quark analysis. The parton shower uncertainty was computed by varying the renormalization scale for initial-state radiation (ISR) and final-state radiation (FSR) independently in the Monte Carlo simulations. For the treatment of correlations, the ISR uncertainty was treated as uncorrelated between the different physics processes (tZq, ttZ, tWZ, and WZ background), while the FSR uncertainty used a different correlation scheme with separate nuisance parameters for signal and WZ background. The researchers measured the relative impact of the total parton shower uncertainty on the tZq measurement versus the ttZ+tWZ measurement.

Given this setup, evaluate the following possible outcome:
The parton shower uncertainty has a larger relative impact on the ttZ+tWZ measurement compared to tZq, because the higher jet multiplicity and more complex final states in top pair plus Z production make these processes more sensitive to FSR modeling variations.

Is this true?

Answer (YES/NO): NO